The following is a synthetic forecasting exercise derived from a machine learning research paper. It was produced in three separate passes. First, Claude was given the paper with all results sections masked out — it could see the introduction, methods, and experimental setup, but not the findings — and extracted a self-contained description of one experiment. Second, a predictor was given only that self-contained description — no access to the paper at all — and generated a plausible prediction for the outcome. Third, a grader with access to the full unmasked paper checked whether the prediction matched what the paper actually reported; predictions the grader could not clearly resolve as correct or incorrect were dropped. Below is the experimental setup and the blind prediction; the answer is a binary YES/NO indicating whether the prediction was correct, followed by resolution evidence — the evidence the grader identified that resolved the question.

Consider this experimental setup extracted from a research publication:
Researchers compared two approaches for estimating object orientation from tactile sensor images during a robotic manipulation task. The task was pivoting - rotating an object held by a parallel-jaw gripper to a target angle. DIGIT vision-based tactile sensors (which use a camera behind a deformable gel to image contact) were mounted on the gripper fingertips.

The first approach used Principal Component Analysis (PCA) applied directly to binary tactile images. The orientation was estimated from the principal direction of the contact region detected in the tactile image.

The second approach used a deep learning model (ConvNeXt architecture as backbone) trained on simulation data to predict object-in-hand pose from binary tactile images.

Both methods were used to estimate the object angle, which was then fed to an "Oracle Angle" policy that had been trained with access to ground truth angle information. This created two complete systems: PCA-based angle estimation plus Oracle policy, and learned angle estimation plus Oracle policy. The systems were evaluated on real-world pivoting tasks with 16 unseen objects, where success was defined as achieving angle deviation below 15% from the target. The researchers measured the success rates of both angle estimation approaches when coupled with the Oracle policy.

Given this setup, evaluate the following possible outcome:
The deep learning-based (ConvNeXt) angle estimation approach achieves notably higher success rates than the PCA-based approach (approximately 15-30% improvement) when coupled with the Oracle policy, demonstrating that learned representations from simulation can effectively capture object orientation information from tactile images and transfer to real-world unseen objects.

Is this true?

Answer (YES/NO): NO